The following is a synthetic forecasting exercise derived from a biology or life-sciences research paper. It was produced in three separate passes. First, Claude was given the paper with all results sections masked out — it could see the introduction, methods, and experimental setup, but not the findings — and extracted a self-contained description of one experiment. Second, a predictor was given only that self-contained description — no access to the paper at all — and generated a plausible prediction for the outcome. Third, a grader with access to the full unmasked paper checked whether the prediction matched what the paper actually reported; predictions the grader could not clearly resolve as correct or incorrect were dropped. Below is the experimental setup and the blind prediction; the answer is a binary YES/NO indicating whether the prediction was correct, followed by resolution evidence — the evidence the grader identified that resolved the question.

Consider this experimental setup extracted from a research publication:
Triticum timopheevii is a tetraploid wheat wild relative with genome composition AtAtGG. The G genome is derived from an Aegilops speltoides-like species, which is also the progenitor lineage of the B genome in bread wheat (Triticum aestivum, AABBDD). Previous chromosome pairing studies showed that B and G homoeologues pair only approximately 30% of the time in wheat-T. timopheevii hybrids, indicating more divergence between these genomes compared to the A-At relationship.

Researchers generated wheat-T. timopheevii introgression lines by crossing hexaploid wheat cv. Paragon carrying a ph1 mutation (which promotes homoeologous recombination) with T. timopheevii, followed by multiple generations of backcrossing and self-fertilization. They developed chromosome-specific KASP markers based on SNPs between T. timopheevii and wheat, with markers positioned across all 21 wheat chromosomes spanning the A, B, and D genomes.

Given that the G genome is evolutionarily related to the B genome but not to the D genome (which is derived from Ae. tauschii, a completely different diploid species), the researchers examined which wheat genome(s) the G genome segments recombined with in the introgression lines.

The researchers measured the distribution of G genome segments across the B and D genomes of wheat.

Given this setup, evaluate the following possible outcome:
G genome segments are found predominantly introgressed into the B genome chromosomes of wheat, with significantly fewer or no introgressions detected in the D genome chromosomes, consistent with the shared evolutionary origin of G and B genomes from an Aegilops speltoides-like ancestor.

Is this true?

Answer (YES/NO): NO